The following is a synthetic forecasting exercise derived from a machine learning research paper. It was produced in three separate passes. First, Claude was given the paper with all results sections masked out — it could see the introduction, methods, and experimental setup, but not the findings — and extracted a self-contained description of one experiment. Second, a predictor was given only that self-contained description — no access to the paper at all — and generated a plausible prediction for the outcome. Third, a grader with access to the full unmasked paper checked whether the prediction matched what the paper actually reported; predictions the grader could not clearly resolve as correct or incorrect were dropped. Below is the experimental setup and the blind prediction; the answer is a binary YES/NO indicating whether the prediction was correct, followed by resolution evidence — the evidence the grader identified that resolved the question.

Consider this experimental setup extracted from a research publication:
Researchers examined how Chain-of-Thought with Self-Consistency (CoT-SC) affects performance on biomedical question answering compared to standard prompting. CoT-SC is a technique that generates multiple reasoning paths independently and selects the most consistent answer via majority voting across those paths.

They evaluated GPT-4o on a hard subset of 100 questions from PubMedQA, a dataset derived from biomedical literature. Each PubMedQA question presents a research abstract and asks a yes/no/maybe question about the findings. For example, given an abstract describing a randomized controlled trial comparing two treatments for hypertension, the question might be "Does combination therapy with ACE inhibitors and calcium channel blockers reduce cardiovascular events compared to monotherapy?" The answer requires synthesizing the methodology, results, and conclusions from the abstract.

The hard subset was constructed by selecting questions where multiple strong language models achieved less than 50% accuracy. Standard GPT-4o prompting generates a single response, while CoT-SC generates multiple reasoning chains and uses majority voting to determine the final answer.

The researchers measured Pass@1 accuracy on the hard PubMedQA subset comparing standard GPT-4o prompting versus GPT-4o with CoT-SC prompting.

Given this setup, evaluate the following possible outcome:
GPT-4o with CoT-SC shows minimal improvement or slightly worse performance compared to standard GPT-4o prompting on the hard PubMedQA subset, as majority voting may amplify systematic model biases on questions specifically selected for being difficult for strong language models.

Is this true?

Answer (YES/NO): YES